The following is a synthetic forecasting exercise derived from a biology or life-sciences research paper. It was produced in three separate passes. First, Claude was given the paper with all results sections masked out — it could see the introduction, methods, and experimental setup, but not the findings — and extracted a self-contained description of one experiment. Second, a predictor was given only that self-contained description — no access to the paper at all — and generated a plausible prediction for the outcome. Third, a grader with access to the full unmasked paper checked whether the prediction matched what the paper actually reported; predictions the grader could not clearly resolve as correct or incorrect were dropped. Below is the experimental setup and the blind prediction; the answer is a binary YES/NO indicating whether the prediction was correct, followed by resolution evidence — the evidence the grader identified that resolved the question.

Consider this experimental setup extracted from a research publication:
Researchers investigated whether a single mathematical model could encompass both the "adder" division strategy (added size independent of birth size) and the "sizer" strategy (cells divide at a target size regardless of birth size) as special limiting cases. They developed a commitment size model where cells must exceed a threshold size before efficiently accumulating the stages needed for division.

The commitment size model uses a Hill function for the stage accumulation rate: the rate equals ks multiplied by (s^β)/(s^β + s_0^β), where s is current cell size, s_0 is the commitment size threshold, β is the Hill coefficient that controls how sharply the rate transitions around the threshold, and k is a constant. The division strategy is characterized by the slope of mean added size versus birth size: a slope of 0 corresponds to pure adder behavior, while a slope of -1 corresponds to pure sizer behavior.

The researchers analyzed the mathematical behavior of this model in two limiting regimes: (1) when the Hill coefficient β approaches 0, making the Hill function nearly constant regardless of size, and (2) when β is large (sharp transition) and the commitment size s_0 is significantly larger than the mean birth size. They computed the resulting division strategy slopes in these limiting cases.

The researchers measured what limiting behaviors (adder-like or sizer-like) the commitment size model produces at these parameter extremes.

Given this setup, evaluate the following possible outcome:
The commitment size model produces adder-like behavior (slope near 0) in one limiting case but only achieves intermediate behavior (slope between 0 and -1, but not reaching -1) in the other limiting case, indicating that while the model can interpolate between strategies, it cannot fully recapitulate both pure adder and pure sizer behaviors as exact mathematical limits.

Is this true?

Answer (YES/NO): NO